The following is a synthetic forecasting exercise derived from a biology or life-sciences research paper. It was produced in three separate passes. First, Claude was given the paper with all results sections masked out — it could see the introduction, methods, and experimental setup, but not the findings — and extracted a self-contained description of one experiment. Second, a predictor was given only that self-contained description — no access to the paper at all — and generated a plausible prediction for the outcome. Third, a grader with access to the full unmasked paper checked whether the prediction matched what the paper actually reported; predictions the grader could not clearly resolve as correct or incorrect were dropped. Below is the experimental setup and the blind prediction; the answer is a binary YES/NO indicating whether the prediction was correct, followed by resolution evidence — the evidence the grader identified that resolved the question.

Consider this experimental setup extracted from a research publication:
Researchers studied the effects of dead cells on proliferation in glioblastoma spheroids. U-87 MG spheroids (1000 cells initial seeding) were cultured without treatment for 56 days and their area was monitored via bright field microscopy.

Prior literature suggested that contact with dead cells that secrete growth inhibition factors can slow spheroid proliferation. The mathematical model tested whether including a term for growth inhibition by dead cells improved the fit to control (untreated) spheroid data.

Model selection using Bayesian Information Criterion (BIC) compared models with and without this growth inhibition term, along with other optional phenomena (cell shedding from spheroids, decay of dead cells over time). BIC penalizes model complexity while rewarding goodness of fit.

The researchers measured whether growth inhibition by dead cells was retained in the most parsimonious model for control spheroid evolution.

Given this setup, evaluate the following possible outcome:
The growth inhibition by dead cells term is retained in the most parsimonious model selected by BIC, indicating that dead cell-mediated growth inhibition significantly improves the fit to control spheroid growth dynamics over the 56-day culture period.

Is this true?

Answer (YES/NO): YES